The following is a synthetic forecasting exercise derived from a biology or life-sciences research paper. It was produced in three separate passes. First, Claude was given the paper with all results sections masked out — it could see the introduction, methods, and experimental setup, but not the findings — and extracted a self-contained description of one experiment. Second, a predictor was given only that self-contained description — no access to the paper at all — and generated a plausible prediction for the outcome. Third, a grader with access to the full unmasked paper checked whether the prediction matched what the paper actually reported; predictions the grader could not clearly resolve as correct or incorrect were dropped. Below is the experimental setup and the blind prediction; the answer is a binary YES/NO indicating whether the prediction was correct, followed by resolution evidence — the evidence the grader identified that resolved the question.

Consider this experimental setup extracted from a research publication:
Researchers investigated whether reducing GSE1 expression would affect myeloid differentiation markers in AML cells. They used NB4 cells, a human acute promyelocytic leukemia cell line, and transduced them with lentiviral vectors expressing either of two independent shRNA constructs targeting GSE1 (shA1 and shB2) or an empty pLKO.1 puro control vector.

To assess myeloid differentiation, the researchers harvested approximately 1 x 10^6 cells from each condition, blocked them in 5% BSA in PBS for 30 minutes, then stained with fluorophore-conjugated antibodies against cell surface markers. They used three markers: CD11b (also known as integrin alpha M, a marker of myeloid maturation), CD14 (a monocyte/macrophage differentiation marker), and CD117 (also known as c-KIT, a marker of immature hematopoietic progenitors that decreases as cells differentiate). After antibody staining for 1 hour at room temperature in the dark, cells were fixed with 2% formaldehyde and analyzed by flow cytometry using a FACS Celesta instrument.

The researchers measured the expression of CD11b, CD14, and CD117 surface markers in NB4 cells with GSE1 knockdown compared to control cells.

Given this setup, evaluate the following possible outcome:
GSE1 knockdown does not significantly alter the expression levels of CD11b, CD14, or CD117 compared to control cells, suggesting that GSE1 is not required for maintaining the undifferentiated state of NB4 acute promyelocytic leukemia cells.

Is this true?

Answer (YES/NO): NO